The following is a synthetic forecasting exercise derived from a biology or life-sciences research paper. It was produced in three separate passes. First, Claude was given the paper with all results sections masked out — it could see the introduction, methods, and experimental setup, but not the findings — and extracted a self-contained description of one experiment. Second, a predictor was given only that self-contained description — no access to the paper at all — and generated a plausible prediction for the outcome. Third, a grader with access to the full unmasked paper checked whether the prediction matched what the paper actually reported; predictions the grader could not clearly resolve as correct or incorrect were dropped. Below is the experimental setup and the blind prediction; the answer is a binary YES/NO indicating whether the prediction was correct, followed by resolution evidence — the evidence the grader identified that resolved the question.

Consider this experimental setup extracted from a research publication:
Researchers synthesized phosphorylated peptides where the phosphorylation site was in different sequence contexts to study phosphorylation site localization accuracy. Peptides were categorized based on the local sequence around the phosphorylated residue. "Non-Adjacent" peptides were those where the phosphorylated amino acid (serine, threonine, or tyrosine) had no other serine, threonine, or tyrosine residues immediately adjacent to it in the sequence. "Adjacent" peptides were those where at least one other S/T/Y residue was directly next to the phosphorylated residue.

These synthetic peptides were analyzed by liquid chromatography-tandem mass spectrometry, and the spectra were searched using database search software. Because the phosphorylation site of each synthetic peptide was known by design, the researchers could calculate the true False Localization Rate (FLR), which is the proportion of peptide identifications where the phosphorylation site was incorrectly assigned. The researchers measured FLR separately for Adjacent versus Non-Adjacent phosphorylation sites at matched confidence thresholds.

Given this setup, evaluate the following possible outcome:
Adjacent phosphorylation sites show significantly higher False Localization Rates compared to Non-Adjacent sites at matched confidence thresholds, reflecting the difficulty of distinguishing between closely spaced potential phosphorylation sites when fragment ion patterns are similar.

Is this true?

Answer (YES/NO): YES